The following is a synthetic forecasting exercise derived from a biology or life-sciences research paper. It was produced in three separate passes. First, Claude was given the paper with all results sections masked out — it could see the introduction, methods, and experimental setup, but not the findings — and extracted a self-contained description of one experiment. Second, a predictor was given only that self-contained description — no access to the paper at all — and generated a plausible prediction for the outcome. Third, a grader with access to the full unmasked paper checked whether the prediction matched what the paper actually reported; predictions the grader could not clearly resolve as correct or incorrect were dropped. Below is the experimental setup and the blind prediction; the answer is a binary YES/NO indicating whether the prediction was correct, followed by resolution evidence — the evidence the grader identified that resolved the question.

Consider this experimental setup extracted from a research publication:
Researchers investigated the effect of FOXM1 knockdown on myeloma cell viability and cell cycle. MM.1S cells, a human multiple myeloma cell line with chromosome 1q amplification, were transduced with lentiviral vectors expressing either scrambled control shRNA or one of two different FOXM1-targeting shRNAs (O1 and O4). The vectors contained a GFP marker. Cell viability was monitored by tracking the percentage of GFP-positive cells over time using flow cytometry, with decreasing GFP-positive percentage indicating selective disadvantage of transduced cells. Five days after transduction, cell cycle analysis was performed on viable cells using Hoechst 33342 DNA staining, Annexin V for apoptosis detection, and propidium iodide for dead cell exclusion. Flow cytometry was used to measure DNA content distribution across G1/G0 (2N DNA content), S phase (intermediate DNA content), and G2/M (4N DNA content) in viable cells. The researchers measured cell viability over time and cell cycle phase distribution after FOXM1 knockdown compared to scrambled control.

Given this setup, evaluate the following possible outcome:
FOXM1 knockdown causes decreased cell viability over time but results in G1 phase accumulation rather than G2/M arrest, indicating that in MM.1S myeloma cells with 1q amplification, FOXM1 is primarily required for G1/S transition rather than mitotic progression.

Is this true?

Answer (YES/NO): NO